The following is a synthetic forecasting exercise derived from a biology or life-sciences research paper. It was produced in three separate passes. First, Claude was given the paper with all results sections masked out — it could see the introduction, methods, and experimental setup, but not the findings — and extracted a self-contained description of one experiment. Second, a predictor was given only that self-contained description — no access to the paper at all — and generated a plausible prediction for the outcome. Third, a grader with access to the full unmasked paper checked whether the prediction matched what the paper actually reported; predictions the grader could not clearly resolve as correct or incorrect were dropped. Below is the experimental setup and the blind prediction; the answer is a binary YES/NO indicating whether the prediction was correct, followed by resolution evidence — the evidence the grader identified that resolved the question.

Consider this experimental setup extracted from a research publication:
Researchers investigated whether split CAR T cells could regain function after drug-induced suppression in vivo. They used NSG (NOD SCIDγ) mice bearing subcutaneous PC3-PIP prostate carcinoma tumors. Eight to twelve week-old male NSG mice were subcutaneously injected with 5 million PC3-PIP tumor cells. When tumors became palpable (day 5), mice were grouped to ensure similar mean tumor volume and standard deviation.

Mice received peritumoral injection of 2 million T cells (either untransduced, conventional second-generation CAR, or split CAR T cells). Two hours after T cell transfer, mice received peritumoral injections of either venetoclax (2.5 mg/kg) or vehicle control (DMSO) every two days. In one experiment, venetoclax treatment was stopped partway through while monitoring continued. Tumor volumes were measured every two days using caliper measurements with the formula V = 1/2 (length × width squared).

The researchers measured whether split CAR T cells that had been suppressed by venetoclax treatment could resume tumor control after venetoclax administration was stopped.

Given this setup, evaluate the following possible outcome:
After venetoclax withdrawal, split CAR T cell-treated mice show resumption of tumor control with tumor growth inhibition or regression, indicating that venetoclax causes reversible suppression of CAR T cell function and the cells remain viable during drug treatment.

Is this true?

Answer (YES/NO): YES